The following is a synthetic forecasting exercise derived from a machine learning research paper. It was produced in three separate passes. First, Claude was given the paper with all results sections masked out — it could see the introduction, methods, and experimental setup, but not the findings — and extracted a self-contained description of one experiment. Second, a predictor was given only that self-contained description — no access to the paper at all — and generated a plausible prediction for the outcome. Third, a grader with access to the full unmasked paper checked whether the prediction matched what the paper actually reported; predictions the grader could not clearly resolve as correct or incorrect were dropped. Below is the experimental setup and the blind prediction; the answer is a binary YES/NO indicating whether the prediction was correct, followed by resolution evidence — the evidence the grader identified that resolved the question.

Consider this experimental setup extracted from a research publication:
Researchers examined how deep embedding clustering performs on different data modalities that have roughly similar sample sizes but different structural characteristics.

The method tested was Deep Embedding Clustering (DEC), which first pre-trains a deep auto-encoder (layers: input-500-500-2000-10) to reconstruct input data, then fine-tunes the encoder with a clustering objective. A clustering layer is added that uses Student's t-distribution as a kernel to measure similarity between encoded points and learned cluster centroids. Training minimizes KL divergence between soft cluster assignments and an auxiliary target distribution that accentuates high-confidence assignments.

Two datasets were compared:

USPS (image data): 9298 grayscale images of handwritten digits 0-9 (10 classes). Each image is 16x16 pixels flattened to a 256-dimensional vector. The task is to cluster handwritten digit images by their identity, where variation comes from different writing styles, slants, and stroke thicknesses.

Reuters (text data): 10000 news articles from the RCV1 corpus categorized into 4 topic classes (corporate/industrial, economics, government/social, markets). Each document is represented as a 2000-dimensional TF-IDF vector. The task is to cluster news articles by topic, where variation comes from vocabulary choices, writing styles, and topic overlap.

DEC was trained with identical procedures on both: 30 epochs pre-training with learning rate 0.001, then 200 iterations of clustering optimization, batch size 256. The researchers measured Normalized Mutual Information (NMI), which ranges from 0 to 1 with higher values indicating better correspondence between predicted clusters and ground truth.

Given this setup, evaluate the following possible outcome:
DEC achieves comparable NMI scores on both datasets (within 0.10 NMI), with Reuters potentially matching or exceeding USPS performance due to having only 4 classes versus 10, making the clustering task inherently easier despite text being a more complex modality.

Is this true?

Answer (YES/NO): NO